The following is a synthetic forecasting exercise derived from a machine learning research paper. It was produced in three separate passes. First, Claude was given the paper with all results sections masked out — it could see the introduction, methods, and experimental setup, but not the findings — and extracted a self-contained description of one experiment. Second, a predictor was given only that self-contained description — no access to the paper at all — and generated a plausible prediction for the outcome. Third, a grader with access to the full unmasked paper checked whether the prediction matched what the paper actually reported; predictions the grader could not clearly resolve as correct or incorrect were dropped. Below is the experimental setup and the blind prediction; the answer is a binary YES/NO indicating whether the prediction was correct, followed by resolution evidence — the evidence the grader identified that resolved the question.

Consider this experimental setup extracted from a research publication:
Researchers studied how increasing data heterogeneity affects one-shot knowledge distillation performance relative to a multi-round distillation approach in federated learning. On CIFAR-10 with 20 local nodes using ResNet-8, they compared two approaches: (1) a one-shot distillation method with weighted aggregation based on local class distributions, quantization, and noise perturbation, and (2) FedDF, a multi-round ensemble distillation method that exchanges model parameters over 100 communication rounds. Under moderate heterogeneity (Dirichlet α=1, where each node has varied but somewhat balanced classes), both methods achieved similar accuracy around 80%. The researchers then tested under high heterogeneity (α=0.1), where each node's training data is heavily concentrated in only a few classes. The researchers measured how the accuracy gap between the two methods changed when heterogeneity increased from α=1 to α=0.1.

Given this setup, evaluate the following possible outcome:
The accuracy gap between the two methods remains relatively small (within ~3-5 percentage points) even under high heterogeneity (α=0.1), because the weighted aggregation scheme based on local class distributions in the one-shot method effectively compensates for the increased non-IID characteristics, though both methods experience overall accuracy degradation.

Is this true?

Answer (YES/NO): NO